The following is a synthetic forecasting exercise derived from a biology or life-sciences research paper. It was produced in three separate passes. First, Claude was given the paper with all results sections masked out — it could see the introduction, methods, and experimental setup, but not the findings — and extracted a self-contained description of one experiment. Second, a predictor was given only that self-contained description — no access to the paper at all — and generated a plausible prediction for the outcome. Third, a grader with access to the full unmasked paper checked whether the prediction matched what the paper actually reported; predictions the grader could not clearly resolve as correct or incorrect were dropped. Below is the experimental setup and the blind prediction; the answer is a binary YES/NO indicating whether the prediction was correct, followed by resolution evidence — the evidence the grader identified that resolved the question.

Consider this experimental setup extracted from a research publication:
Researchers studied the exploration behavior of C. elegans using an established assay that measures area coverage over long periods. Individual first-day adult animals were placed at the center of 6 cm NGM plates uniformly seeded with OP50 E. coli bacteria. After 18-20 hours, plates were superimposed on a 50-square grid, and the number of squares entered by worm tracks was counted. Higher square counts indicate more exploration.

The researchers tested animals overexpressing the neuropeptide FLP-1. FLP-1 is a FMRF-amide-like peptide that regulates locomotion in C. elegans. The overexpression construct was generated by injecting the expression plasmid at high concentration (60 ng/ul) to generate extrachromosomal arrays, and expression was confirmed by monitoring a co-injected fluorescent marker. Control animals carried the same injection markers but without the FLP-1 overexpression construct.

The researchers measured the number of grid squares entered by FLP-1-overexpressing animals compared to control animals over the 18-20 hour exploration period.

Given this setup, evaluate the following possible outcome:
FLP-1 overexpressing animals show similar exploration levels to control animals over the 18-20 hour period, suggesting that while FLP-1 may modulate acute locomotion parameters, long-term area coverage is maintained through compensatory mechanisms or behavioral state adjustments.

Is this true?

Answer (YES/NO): NO